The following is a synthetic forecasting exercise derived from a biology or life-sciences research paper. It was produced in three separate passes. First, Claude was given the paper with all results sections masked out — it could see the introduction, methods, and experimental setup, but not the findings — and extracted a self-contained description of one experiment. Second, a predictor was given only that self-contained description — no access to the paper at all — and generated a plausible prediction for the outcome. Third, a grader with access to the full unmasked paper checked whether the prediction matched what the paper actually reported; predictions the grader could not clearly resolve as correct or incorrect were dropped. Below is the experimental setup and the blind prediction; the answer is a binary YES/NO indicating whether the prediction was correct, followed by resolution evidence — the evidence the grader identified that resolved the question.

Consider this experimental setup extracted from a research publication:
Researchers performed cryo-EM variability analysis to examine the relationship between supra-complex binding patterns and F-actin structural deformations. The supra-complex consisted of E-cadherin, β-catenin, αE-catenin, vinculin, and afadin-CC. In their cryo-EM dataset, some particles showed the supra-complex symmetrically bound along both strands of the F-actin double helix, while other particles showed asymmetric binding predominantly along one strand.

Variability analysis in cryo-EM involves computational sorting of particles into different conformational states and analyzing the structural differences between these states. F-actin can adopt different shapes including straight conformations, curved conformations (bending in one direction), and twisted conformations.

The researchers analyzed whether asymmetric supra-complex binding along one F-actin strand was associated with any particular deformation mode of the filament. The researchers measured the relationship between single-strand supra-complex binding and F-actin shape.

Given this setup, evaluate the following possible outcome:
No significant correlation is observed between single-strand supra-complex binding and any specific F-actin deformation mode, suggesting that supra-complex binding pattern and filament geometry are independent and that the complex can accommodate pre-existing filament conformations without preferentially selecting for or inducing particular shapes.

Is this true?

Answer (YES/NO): NO